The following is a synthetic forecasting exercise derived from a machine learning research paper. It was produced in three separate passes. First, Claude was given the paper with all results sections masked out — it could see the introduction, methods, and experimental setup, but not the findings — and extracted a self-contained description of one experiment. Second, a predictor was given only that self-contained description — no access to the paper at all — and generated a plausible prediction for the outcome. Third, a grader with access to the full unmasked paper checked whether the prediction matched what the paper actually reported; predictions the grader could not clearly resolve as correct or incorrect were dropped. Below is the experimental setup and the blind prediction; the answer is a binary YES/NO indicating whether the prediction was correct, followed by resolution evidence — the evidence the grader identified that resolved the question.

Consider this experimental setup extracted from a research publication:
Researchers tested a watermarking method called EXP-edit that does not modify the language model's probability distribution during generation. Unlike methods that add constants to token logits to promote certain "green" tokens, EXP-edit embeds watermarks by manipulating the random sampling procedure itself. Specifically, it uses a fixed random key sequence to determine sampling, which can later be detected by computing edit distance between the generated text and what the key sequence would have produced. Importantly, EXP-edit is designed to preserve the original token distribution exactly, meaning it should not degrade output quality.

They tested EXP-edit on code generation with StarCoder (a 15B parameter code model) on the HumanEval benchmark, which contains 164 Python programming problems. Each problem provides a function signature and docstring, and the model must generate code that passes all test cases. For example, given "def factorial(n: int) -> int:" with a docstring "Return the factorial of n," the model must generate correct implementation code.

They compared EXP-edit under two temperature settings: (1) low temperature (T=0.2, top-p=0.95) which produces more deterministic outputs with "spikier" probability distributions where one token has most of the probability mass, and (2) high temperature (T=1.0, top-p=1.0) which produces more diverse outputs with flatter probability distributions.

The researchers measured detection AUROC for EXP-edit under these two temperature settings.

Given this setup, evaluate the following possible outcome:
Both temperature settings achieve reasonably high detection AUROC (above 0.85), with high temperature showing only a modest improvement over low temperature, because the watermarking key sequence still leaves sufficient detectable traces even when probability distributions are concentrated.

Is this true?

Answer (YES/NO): NO